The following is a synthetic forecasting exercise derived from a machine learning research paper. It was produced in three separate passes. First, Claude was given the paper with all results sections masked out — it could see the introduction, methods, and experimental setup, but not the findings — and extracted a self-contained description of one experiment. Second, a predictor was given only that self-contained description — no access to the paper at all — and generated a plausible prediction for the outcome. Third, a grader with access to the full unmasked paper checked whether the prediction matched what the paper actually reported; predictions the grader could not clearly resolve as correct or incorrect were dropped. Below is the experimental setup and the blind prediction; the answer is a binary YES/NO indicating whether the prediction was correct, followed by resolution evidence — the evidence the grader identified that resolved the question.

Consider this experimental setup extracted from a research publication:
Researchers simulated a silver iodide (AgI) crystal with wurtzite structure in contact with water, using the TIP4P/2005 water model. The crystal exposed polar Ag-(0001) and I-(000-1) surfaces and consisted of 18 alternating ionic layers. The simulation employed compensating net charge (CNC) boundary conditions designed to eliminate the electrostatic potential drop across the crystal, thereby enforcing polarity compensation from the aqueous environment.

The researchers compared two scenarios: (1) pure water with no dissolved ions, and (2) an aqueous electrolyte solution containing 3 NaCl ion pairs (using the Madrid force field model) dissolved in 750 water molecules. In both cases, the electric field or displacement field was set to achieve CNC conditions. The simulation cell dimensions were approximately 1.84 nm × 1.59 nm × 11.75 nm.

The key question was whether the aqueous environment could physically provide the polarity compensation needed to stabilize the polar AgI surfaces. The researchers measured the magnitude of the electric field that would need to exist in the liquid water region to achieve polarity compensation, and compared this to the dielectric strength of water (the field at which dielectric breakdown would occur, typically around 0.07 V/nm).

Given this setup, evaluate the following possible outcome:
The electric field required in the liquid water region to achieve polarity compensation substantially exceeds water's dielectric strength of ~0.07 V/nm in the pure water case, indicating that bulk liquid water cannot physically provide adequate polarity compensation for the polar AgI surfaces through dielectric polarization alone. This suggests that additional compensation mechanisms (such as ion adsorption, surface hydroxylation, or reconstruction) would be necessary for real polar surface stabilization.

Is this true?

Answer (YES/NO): YES